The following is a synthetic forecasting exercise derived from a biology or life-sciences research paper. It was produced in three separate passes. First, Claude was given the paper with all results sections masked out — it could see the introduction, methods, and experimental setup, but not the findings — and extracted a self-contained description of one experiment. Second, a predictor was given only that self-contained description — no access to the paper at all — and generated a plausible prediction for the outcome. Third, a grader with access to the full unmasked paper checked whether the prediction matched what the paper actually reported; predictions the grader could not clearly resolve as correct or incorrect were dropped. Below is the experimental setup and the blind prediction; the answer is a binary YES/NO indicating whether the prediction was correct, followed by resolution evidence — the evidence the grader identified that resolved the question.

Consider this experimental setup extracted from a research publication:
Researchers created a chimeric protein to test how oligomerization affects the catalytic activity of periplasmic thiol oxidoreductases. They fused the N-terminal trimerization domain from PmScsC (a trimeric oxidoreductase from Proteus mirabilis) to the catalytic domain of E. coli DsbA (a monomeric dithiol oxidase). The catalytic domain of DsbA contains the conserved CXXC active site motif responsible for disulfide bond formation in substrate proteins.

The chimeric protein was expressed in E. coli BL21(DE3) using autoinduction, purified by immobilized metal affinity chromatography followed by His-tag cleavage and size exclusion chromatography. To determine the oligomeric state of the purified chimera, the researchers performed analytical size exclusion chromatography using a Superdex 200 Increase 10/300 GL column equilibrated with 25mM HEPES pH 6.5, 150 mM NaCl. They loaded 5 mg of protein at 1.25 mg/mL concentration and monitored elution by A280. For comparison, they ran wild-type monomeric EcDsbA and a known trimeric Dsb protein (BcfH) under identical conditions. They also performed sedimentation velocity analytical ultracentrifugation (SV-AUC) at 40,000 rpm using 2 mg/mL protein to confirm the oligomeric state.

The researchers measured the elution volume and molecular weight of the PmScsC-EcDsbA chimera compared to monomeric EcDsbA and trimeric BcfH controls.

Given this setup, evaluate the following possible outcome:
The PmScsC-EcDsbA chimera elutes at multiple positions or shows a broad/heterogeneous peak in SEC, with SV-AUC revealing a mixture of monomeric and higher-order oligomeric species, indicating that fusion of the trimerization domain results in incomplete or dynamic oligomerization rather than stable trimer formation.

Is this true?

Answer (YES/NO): NO